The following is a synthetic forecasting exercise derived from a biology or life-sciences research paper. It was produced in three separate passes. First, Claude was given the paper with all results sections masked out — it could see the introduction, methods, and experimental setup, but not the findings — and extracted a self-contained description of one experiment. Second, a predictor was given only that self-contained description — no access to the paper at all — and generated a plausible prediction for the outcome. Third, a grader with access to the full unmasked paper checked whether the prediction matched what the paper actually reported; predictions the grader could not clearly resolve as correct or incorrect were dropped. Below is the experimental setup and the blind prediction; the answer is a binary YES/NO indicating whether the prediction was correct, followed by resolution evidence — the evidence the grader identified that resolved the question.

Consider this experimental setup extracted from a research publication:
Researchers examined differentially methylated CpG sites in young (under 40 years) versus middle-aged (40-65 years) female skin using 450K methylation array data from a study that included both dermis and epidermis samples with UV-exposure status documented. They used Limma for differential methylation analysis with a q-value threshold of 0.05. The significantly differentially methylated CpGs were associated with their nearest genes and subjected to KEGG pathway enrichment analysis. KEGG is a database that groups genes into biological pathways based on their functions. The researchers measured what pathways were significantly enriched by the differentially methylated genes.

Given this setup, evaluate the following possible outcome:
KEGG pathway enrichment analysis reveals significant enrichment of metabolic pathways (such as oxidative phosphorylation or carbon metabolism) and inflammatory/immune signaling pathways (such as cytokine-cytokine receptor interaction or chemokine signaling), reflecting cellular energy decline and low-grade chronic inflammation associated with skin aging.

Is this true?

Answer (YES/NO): NO